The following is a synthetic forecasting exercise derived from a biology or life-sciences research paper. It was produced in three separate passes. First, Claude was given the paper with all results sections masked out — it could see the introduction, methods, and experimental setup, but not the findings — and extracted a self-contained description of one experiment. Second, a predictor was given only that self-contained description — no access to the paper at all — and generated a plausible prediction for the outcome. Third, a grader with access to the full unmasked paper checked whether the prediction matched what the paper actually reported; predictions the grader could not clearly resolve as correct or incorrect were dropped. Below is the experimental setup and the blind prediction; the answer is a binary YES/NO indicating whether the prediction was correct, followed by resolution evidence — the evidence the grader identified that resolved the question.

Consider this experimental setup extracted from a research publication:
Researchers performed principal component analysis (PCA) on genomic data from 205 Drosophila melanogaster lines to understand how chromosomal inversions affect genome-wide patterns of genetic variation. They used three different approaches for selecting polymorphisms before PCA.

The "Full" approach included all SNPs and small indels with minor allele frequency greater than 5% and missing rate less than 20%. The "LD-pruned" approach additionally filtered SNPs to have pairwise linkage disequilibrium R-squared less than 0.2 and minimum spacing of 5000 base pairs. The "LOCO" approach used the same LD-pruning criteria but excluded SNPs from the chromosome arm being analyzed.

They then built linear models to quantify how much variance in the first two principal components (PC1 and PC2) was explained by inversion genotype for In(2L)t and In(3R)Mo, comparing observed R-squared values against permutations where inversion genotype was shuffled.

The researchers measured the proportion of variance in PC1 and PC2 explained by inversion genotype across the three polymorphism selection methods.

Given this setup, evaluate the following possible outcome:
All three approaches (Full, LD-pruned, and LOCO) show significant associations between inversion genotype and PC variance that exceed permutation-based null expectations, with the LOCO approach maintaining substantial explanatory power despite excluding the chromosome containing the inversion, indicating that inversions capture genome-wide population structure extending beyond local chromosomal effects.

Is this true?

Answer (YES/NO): NO